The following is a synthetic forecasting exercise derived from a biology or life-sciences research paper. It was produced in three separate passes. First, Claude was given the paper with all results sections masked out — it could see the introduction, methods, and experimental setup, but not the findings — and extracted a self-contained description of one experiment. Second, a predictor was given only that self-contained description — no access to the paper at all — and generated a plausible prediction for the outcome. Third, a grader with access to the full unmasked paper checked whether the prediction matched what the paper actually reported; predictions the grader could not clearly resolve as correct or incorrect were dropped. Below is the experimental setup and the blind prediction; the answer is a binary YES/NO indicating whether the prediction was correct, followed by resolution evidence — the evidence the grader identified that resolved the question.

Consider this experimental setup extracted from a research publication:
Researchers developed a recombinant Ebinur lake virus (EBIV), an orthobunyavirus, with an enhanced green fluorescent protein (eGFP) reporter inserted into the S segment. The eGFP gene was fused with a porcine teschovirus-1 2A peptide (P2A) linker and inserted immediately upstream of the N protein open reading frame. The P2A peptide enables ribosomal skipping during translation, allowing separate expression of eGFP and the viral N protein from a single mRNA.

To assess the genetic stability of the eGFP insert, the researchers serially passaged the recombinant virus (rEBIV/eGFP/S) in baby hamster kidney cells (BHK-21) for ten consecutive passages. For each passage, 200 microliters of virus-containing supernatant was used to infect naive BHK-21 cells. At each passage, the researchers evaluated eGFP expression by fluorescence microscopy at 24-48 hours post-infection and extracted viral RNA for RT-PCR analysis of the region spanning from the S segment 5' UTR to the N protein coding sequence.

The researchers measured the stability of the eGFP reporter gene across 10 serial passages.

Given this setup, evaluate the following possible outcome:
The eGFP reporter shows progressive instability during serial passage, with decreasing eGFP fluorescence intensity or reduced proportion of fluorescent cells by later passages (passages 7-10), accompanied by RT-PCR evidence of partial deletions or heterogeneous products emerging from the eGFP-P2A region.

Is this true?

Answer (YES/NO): NO